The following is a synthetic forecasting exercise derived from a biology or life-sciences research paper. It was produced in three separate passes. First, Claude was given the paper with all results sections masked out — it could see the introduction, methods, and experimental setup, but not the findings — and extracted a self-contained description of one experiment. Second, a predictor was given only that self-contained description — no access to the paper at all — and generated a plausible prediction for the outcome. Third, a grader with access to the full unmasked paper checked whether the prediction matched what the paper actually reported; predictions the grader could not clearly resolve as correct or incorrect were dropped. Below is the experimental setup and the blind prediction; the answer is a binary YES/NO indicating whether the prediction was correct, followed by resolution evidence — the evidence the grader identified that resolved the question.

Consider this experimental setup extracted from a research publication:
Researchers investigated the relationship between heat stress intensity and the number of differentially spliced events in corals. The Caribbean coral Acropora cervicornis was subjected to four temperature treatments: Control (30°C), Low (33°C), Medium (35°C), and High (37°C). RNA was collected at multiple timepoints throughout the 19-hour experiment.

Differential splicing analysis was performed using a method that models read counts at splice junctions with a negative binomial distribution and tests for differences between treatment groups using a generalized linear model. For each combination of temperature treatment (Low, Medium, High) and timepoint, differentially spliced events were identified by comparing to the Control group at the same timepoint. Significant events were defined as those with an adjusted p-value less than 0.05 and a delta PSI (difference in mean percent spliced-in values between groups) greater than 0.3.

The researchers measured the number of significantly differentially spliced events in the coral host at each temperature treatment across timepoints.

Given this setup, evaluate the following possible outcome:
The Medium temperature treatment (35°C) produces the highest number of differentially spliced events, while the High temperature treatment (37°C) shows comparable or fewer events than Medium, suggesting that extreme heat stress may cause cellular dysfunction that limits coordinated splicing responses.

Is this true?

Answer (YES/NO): NO